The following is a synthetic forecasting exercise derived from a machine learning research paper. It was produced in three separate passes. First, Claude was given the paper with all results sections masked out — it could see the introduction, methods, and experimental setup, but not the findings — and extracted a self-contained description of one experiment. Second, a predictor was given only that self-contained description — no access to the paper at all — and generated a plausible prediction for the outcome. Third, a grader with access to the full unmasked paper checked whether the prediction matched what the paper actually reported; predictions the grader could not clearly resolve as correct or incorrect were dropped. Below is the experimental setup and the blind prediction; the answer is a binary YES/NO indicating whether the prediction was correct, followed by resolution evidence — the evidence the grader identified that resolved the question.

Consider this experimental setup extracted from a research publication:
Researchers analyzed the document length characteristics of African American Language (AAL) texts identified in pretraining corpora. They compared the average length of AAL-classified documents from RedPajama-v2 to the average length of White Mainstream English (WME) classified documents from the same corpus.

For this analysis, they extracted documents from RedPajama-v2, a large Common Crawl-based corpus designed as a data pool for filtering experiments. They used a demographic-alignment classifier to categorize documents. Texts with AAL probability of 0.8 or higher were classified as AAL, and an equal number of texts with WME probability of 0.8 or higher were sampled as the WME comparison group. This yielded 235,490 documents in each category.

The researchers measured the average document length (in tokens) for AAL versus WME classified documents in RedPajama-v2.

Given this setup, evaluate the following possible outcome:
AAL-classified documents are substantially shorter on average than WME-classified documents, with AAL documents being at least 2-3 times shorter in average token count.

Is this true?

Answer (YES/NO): NO